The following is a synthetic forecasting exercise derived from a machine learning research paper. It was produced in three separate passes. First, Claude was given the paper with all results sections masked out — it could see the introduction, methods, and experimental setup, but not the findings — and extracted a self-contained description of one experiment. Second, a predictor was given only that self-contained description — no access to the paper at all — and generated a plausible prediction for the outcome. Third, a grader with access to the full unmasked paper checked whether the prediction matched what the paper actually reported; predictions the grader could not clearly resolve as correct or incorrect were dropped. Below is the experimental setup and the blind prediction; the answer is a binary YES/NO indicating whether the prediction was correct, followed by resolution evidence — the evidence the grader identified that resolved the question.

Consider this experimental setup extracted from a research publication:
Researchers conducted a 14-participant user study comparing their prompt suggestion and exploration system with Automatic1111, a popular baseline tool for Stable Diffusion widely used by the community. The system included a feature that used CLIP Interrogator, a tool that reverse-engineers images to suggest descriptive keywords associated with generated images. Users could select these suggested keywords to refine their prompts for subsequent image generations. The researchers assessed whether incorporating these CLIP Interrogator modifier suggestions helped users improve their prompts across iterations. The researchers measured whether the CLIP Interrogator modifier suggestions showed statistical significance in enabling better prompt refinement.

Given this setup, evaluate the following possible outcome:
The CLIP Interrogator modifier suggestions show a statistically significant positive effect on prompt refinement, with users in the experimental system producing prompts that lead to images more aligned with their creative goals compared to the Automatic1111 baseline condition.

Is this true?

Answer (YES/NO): NO